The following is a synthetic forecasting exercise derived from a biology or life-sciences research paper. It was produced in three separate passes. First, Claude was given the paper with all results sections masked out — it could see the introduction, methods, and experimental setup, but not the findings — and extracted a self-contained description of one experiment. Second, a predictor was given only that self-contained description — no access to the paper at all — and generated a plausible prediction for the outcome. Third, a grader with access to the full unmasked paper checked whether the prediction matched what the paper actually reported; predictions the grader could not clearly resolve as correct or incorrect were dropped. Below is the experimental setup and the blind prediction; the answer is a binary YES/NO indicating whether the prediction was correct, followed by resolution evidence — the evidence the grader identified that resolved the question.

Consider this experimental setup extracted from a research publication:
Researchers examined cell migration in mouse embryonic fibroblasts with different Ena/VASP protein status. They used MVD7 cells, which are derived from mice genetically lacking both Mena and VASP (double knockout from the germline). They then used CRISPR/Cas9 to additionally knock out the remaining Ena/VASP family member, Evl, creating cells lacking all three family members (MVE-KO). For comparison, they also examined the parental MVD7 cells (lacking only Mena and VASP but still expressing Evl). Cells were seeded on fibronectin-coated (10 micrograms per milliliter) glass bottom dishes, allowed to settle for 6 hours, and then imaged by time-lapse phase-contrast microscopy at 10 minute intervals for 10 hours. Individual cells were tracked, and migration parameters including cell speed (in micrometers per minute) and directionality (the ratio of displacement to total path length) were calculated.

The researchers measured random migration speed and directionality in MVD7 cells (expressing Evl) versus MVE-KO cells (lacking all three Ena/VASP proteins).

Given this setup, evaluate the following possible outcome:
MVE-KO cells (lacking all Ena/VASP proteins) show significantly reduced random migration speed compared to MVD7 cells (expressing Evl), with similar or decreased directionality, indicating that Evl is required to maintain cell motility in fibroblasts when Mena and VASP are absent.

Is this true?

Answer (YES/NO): NO